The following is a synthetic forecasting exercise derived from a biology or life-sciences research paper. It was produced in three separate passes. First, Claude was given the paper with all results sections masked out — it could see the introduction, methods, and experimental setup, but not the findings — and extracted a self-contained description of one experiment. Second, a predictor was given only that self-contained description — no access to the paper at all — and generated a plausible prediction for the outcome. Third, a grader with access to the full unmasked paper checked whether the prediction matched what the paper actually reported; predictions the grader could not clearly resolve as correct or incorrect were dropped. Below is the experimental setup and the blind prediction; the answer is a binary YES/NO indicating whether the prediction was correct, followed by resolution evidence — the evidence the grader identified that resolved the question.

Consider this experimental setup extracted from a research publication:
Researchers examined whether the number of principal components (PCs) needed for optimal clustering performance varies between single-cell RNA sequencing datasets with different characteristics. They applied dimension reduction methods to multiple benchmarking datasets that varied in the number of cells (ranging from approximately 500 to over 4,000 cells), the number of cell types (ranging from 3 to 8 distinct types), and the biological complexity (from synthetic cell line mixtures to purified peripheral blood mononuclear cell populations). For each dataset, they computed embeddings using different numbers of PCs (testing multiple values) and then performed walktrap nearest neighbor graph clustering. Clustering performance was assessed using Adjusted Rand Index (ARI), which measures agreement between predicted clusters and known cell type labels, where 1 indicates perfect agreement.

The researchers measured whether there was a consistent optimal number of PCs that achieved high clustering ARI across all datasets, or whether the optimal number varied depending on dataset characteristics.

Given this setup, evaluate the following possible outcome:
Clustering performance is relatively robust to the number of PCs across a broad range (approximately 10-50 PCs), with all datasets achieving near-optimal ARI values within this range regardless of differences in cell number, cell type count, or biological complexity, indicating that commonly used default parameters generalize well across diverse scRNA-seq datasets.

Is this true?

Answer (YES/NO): NO